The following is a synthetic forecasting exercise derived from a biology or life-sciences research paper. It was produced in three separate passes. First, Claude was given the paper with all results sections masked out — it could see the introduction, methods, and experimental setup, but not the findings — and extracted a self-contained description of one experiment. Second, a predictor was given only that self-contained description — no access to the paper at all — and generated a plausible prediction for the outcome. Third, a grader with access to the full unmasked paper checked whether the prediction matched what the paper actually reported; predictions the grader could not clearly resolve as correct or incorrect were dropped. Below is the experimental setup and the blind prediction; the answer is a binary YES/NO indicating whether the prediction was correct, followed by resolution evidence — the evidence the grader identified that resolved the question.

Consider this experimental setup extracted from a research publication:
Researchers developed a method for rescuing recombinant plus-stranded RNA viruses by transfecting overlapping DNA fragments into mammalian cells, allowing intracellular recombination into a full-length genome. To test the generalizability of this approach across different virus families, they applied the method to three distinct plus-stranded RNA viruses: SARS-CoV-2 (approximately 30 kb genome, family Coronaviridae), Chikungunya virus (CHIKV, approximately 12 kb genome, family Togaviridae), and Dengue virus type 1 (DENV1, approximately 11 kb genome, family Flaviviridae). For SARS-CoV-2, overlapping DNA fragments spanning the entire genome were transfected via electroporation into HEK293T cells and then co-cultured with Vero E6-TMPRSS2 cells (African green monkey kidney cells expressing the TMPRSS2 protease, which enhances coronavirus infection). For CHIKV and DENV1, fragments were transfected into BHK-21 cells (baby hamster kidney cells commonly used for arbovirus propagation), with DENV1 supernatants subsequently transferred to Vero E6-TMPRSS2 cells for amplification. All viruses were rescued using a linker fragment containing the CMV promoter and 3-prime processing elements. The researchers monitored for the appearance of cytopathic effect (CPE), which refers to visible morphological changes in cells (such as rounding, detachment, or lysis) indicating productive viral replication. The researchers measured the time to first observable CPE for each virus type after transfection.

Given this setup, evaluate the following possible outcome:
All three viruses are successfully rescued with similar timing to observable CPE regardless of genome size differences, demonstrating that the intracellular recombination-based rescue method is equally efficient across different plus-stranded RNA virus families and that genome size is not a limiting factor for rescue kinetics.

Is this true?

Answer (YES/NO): NO